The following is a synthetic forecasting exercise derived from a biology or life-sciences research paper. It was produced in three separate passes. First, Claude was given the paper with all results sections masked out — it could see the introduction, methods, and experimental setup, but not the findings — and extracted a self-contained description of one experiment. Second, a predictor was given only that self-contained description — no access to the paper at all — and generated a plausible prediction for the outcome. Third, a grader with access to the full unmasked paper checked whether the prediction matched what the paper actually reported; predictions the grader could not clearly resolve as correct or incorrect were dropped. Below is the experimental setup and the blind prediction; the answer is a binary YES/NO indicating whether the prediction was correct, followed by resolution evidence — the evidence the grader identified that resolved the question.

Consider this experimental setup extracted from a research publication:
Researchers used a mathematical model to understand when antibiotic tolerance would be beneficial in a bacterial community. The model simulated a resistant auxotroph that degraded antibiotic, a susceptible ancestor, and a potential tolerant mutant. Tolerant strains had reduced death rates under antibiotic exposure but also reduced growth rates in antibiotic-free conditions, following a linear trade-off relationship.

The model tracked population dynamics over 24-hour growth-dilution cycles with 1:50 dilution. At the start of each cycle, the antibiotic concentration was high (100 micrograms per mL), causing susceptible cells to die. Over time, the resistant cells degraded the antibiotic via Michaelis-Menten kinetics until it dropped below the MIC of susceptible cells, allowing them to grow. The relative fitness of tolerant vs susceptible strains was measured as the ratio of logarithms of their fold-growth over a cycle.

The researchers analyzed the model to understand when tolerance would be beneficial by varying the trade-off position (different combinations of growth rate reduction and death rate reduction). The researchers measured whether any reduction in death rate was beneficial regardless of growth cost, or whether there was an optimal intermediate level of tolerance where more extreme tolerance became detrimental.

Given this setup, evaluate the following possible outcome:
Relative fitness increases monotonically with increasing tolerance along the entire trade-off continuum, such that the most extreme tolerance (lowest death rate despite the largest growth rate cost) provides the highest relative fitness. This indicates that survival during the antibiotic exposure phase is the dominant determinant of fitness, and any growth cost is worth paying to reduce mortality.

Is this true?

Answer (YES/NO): NO